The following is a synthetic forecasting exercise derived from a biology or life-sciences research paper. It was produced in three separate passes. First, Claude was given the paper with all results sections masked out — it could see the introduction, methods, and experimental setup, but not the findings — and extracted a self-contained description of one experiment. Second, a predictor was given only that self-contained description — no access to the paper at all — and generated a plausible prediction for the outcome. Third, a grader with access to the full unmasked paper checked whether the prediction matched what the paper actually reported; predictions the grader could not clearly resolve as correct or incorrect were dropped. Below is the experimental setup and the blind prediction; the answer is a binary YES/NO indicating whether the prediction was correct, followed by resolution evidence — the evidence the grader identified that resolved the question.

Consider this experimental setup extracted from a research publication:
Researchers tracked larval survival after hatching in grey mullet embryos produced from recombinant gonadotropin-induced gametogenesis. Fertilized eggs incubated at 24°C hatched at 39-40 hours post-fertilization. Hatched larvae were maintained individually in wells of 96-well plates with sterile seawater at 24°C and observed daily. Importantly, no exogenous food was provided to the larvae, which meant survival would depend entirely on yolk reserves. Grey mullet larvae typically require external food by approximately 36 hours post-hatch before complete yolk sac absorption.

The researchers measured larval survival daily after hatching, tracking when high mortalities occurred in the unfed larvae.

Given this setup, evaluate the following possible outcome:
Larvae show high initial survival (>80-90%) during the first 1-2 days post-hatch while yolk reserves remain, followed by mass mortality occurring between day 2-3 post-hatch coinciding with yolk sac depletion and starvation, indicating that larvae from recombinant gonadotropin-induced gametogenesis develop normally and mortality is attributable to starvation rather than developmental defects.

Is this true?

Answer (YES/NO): NO